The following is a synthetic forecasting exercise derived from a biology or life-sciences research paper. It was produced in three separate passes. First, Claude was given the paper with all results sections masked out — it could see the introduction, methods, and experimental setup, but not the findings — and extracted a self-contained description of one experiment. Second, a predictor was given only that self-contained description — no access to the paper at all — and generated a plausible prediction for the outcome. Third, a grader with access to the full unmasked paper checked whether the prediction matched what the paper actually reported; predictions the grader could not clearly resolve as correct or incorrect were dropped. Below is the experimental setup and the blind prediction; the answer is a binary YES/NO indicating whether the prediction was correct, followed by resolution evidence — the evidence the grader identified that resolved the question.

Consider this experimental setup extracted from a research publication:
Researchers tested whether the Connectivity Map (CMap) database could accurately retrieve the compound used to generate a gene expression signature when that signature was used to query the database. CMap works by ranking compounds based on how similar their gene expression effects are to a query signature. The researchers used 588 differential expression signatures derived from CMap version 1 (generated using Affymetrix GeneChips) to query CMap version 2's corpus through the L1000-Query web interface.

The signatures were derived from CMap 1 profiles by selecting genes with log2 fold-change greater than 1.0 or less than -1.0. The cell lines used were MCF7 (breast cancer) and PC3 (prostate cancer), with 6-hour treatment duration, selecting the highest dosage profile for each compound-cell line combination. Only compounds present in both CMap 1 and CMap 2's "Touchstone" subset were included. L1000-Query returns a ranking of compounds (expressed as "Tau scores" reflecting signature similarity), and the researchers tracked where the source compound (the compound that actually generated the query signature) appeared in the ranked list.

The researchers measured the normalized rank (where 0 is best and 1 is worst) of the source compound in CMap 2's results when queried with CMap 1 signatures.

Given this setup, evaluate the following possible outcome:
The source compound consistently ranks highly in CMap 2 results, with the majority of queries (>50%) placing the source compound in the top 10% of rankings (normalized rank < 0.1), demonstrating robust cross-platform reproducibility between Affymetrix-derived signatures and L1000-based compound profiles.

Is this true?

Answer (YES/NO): NO